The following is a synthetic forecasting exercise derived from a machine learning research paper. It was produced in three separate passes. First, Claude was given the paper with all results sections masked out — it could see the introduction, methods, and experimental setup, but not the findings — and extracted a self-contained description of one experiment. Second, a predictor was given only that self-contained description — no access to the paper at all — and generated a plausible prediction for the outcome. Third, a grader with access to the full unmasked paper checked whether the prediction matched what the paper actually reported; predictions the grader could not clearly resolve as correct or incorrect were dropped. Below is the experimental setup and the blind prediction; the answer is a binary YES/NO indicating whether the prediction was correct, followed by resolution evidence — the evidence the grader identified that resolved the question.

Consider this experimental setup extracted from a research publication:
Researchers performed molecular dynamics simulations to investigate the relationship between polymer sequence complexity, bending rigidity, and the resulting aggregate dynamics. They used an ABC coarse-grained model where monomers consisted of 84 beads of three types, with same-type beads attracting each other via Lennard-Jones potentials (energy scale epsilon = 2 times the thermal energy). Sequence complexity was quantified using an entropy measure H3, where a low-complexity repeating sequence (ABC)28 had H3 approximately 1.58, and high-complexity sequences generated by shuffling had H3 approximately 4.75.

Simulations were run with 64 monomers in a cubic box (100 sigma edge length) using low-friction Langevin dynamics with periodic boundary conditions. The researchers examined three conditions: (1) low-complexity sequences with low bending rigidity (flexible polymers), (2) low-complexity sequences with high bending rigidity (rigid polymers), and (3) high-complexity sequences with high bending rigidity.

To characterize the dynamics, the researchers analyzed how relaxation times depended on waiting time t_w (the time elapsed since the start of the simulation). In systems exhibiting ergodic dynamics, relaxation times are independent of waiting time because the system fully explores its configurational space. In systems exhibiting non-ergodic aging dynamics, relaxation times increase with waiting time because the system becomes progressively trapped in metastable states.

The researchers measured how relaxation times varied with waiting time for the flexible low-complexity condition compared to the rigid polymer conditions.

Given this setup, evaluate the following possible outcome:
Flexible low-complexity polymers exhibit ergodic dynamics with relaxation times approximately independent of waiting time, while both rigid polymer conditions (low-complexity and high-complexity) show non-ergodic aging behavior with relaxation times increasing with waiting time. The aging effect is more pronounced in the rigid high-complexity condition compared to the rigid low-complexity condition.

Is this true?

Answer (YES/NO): NO